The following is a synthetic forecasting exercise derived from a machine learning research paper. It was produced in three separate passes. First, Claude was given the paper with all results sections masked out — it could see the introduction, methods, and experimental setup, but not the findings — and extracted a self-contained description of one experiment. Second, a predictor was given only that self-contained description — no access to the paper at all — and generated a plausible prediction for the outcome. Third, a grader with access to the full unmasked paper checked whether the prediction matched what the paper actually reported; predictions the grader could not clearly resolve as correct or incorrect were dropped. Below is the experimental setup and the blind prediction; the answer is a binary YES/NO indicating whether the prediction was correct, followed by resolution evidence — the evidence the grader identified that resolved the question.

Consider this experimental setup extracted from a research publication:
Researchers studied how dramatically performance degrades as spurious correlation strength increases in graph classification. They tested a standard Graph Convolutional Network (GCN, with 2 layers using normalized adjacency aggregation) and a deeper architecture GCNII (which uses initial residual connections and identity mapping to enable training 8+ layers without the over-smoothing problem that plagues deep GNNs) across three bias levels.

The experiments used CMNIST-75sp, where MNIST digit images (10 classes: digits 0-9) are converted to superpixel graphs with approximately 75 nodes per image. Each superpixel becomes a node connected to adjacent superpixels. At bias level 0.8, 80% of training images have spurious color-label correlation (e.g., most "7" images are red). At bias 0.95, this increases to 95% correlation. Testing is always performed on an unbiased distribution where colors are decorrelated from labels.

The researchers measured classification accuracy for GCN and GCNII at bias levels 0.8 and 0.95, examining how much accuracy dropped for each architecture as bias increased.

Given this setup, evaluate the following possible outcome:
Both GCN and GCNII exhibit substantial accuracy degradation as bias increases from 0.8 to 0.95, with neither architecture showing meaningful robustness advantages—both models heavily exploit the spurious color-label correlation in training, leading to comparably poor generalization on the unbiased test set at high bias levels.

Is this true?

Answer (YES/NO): NO